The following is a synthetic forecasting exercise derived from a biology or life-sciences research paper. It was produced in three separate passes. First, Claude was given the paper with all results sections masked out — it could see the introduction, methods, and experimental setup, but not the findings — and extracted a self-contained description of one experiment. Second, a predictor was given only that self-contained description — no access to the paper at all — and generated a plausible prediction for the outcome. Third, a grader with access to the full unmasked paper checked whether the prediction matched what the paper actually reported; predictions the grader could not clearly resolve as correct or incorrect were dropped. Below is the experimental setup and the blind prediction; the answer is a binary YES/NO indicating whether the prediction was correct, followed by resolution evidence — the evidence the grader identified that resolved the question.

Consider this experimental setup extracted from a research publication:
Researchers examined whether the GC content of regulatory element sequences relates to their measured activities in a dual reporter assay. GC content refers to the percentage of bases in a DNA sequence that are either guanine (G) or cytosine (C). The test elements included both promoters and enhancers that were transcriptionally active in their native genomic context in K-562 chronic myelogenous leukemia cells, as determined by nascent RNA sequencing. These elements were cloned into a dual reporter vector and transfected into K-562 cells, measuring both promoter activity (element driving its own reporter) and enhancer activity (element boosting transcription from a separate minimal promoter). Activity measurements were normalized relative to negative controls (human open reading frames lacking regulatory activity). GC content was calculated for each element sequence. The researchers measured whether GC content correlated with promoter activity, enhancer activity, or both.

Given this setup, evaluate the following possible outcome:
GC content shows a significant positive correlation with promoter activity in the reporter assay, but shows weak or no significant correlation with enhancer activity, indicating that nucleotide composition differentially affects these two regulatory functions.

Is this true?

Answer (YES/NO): NO